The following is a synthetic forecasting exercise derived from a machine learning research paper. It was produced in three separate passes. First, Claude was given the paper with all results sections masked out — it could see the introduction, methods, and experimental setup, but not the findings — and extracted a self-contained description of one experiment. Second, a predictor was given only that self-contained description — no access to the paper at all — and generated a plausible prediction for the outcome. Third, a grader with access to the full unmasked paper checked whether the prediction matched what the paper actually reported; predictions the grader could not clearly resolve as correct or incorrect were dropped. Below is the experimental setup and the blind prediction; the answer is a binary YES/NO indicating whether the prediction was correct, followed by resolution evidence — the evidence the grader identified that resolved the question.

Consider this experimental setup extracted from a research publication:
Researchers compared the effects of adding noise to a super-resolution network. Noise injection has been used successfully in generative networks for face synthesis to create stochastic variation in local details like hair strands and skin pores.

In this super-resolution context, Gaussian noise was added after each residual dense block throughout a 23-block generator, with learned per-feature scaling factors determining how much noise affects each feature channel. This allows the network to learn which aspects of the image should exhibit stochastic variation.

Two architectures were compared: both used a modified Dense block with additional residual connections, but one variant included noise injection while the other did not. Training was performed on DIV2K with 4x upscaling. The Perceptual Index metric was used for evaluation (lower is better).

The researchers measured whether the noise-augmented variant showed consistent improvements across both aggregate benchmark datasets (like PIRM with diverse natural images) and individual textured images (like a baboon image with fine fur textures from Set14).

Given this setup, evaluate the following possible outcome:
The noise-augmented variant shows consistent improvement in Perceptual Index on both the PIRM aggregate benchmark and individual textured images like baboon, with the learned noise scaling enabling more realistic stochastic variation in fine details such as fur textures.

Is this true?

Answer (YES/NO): NO